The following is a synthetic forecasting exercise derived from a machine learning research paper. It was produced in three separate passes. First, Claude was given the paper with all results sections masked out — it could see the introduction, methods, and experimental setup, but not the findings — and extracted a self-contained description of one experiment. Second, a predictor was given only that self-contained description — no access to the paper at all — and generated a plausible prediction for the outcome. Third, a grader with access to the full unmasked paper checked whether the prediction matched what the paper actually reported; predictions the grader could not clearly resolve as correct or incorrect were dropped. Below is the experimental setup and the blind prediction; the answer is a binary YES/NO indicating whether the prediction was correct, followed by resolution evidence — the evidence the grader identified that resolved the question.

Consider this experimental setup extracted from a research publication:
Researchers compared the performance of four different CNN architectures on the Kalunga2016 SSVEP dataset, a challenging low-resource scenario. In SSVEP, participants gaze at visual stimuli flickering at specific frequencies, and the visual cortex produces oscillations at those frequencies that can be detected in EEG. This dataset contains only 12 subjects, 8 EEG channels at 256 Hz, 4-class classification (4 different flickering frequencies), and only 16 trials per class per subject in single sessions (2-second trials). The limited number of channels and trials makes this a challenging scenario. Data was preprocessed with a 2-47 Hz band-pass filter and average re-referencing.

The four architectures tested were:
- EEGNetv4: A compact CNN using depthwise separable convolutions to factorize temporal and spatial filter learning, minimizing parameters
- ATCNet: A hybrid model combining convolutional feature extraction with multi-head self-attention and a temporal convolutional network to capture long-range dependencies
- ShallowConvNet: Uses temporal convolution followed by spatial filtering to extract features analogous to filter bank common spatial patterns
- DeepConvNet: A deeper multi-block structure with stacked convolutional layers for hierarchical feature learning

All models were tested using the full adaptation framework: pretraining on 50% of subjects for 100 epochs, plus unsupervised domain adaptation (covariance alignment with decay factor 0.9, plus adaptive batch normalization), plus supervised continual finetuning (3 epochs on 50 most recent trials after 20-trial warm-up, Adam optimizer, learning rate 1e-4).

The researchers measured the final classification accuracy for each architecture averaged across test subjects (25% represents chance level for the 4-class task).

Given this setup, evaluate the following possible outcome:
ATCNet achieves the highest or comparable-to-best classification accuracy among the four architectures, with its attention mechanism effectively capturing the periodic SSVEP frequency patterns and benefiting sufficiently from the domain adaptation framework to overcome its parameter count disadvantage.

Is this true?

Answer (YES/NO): YES